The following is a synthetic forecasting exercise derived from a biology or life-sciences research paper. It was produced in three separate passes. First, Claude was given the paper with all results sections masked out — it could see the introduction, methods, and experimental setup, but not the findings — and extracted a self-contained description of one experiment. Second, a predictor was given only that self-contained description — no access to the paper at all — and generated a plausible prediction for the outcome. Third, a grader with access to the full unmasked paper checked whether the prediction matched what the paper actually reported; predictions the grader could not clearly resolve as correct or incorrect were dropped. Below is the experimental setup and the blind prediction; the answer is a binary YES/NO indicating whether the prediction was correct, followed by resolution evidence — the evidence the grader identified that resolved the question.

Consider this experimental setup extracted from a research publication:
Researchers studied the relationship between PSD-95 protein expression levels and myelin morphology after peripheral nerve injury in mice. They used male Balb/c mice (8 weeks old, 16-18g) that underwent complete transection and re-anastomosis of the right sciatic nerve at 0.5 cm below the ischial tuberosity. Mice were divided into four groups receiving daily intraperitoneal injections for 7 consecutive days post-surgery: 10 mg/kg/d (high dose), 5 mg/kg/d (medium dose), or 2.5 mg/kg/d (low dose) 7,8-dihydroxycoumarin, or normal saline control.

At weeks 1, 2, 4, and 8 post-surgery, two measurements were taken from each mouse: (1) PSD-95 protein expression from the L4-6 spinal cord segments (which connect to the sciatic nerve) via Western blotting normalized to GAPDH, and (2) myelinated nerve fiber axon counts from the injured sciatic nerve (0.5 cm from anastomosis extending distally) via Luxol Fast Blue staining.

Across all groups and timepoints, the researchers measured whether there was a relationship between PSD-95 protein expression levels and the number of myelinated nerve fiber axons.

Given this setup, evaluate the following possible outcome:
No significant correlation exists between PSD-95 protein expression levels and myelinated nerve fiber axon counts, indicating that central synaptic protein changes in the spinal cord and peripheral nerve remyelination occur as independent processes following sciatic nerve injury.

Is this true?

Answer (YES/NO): NO